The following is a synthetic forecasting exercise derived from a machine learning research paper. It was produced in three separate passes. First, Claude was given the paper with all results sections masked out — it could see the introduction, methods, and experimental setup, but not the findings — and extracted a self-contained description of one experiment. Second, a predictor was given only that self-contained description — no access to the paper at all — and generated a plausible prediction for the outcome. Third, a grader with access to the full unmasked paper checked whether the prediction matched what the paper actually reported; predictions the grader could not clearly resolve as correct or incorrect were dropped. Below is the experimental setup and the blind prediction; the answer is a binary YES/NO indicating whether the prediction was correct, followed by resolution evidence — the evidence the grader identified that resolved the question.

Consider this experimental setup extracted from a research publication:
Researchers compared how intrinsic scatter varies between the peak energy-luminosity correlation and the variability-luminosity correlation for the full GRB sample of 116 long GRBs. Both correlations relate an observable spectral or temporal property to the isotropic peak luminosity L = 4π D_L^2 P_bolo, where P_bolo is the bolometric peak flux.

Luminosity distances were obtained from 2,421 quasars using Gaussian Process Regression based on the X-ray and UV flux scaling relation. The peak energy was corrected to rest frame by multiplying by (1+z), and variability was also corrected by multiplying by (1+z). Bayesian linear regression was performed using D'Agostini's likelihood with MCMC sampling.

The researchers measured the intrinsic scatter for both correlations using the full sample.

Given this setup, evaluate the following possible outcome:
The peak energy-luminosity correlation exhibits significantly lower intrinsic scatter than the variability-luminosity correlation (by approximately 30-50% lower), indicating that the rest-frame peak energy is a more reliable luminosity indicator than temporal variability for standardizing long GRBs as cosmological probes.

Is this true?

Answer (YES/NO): YES